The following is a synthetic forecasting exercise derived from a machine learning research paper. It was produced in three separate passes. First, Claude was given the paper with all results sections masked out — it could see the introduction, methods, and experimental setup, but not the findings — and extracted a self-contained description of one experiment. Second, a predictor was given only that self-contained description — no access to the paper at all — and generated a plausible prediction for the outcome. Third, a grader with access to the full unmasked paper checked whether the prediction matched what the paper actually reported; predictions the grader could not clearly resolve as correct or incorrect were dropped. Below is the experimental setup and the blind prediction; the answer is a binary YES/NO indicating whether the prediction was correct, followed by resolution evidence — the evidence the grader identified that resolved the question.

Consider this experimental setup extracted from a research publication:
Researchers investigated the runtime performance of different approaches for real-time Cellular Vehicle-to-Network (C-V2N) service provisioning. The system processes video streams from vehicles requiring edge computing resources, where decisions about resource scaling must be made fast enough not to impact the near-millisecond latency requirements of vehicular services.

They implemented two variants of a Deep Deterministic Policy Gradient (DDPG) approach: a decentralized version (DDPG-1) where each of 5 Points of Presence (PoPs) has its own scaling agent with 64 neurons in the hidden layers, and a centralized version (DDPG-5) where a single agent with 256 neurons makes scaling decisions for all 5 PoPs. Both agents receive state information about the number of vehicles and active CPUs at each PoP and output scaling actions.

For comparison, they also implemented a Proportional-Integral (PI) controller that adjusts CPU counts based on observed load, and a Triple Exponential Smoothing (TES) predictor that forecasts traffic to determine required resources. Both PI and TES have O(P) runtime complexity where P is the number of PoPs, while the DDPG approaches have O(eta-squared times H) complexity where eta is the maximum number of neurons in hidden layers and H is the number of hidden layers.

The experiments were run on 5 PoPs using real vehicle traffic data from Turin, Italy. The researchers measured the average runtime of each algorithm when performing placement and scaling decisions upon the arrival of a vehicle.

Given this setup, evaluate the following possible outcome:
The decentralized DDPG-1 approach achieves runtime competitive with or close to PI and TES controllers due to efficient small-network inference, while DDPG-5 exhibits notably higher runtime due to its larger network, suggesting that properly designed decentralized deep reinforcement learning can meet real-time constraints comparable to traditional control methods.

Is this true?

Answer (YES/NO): NO